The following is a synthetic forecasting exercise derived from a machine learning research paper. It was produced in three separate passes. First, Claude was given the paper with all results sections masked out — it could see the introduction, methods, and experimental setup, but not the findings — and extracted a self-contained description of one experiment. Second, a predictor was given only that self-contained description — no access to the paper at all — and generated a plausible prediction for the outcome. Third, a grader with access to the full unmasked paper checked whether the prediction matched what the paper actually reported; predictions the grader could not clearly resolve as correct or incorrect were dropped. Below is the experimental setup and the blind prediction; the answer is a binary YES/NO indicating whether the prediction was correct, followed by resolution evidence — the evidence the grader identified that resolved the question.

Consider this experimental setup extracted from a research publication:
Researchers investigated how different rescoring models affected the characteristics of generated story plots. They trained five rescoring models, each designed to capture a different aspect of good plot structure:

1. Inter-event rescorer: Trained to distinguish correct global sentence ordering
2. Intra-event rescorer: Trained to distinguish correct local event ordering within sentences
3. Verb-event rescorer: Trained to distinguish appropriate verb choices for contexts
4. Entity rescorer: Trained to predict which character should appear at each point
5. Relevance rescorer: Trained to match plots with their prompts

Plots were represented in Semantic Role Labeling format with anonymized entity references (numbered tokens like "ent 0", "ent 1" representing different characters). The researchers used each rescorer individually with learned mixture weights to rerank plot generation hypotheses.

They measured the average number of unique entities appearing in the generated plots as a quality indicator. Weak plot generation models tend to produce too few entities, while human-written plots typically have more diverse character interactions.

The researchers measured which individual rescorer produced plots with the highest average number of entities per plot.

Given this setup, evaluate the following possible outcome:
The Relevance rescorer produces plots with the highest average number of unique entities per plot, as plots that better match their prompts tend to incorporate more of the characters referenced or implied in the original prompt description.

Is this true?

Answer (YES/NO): NO